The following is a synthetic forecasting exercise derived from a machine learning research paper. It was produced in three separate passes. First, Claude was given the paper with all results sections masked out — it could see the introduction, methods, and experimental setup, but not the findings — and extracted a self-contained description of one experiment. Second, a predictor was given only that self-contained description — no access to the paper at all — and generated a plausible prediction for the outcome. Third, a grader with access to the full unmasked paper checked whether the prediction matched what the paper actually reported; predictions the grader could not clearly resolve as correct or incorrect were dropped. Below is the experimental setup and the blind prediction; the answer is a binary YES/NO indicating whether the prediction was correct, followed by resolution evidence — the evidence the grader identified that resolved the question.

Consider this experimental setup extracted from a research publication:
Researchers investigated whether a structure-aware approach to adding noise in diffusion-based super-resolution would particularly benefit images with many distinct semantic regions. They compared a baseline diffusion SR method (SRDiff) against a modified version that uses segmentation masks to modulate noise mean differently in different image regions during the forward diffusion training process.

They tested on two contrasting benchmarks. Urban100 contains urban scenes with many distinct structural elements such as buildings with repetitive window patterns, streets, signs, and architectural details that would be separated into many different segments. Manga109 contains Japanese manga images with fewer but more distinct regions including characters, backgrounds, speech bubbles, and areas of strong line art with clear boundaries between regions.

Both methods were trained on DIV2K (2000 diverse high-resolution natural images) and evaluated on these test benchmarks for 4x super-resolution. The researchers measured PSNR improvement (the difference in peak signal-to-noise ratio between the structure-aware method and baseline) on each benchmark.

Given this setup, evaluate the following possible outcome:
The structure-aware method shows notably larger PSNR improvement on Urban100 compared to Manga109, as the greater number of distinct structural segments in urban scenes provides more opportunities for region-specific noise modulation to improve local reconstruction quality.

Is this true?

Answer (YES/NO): NO